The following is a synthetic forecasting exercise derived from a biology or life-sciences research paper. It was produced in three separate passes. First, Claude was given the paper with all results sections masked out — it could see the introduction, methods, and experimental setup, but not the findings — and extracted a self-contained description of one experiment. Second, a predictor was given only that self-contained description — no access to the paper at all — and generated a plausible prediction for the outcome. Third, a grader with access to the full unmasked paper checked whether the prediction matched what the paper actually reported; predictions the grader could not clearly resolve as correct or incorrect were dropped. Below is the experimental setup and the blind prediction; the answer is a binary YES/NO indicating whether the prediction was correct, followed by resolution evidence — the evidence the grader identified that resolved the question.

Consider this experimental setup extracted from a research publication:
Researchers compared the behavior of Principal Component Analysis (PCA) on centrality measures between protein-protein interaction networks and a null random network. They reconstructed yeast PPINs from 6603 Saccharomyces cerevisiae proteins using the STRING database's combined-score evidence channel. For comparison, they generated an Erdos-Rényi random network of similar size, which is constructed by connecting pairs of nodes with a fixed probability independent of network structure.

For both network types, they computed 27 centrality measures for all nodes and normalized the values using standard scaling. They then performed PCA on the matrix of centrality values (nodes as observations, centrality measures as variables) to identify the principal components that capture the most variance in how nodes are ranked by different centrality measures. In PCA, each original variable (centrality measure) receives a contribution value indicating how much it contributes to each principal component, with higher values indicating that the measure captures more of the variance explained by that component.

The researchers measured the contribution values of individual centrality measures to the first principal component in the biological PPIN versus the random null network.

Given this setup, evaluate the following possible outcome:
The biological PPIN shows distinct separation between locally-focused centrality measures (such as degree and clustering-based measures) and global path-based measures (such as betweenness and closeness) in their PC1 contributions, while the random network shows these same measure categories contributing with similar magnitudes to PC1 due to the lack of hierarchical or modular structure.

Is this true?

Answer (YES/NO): NO